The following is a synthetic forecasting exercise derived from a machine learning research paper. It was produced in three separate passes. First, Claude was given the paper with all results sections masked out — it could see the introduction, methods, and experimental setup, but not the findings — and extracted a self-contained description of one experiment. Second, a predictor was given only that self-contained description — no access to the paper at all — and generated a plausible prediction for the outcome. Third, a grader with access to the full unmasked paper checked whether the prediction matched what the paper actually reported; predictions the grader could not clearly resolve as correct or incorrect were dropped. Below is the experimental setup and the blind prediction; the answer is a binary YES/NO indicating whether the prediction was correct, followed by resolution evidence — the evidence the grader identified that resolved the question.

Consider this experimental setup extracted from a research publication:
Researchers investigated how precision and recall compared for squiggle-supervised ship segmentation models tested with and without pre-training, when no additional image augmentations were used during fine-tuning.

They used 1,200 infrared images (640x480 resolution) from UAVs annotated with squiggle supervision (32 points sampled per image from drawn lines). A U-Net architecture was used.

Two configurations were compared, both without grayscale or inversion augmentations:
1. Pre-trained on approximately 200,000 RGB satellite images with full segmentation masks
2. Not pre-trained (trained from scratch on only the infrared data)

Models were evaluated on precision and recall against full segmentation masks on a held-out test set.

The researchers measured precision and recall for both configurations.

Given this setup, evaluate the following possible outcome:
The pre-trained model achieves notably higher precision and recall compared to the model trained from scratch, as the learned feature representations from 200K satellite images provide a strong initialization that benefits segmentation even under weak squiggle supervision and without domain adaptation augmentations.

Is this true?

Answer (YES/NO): YES